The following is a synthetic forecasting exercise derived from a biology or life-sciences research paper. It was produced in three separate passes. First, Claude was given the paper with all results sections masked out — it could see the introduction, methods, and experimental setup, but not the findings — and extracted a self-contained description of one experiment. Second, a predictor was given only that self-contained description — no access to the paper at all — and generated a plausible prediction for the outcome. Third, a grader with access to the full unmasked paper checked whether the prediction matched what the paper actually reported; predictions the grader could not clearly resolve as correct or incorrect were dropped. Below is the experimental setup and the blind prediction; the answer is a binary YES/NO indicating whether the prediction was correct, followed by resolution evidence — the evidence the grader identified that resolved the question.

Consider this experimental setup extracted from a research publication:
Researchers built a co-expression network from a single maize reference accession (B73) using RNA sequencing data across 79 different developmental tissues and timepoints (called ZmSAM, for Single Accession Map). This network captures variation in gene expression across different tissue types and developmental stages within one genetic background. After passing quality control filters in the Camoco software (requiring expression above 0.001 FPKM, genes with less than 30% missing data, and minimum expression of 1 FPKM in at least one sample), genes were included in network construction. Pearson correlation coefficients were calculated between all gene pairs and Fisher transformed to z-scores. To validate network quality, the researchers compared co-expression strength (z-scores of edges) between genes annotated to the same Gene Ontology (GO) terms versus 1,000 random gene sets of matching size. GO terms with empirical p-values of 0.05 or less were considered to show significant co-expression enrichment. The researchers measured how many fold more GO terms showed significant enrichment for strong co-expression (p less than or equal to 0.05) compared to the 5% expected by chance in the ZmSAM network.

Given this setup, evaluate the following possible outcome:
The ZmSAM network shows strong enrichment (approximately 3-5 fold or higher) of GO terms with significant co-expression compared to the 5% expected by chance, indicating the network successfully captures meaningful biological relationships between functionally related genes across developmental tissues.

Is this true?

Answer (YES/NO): YES